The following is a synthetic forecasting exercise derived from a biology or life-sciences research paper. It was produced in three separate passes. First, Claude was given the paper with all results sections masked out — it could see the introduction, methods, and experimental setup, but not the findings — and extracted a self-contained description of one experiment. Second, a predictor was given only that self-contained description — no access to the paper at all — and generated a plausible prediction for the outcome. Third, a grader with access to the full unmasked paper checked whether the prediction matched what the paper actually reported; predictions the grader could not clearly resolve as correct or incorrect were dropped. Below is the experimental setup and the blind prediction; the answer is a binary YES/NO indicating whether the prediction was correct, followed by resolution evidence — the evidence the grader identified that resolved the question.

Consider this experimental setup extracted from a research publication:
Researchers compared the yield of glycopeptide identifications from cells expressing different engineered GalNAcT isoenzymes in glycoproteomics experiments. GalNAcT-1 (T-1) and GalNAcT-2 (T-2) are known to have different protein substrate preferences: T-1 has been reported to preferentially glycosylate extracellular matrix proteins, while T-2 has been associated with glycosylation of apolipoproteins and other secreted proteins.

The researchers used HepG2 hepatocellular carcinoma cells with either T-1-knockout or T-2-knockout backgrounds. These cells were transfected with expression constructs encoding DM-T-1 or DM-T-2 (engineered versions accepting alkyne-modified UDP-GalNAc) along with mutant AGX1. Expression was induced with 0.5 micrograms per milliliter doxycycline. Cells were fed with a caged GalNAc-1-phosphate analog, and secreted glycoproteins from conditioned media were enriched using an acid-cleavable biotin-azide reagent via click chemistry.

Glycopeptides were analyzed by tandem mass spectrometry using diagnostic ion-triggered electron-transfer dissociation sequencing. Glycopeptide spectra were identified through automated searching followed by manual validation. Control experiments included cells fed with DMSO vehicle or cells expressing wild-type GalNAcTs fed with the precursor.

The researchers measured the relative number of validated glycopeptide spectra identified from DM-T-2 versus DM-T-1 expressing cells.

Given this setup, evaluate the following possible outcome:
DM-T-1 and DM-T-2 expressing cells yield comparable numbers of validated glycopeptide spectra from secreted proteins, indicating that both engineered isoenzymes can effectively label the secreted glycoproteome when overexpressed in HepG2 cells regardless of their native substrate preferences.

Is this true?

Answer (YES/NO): NO